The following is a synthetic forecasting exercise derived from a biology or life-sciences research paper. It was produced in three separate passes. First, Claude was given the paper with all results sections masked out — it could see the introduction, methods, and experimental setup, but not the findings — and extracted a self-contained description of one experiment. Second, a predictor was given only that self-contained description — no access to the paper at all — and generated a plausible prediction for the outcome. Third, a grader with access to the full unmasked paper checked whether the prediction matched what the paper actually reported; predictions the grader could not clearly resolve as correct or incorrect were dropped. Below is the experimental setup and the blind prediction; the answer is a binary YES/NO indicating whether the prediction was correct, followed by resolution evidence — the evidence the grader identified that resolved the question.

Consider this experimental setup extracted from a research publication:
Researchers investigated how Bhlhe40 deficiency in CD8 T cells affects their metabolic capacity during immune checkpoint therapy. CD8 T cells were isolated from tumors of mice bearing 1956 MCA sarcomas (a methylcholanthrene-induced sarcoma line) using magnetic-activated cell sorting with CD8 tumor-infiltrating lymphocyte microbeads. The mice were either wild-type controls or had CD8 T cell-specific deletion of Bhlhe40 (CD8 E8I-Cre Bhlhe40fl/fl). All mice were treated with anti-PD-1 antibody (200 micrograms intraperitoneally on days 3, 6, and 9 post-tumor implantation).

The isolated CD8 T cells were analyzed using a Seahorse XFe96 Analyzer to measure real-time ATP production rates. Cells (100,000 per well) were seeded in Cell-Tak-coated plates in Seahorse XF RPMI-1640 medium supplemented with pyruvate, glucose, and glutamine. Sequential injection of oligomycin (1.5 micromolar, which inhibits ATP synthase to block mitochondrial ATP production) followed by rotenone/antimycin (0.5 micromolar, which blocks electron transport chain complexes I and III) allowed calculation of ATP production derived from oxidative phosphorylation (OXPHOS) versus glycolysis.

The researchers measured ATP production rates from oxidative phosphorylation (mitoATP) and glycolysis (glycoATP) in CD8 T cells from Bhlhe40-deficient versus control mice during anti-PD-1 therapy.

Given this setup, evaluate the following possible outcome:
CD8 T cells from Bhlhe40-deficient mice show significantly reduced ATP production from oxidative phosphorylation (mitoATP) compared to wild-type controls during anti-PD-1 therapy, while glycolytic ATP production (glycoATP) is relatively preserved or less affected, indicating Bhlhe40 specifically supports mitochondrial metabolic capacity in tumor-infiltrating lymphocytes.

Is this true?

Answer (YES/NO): NO